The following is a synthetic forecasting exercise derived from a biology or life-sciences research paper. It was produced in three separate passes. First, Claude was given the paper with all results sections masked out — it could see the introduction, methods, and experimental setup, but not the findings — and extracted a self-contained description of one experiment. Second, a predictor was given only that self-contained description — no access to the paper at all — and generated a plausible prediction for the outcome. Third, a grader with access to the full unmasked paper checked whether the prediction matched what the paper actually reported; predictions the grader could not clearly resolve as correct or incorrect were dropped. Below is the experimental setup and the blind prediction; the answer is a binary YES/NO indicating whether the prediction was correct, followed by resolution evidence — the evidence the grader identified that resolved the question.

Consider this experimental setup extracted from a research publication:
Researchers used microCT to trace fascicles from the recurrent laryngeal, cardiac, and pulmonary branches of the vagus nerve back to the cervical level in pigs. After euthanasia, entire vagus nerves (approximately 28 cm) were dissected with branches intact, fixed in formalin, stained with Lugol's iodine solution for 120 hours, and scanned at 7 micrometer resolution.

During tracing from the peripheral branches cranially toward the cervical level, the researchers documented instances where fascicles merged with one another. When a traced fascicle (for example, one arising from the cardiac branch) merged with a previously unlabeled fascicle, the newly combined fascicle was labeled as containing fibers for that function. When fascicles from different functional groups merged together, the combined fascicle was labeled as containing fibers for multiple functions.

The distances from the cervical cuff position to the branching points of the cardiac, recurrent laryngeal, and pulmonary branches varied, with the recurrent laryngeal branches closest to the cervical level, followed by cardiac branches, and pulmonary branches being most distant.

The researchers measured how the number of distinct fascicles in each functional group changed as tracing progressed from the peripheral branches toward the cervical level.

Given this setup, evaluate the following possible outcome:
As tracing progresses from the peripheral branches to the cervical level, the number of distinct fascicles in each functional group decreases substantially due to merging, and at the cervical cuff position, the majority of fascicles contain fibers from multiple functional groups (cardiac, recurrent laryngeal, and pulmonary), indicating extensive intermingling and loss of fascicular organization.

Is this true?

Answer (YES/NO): NO